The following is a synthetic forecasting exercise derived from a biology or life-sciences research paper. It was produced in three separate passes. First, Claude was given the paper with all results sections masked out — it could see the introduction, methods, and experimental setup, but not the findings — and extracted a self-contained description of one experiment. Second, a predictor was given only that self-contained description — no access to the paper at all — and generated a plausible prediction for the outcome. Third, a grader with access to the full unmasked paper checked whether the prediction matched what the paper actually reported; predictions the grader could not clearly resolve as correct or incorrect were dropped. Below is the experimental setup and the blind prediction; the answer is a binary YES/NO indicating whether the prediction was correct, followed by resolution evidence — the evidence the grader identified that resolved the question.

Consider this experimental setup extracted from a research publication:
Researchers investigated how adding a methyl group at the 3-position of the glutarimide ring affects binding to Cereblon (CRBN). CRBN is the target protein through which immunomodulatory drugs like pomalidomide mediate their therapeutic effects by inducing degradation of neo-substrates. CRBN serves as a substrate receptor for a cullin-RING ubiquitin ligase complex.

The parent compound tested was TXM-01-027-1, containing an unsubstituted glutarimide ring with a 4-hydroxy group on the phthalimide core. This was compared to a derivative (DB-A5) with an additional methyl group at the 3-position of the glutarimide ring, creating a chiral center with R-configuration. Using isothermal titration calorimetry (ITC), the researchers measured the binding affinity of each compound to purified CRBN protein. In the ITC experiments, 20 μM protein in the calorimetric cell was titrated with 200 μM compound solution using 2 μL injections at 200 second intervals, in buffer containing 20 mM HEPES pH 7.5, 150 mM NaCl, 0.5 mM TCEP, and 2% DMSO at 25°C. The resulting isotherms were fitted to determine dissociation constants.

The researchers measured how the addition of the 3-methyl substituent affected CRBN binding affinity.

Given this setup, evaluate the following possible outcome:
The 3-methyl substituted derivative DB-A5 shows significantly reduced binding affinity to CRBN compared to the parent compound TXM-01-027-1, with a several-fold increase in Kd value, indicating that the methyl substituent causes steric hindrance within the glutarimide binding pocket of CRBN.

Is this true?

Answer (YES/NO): NO